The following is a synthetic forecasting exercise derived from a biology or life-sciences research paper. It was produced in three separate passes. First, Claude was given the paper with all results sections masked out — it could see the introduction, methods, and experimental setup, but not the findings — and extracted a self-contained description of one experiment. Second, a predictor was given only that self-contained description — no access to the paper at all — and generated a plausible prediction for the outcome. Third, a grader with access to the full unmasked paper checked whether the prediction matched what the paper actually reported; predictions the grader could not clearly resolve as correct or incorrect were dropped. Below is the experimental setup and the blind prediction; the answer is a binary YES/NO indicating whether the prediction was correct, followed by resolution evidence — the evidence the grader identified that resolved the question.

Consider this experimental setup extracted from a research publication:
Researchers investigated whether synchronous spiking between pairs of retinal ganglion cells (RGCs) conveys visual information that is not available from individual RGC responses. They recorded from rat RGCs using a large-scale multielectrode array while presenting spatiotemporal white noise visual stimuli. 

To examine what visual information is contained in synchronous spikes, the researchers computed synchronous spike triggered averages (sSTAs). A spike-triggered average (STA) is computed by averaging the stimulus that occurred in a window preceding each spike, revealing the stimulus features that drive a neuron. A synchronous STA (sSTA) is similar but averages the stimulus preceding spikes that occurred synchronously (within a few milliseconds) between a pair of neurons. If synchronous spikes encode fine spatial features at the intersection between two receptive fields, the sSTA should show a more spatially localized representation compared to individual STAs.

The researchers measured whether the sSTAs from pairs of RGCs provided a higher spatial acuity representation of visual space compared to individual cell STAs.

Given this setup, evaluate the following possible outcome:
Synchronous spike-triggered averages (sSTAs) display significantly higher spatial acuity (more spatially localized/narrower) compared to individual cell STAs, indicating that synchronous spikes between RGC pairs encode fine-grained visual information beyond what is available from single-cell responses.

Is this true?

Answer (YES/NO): NO